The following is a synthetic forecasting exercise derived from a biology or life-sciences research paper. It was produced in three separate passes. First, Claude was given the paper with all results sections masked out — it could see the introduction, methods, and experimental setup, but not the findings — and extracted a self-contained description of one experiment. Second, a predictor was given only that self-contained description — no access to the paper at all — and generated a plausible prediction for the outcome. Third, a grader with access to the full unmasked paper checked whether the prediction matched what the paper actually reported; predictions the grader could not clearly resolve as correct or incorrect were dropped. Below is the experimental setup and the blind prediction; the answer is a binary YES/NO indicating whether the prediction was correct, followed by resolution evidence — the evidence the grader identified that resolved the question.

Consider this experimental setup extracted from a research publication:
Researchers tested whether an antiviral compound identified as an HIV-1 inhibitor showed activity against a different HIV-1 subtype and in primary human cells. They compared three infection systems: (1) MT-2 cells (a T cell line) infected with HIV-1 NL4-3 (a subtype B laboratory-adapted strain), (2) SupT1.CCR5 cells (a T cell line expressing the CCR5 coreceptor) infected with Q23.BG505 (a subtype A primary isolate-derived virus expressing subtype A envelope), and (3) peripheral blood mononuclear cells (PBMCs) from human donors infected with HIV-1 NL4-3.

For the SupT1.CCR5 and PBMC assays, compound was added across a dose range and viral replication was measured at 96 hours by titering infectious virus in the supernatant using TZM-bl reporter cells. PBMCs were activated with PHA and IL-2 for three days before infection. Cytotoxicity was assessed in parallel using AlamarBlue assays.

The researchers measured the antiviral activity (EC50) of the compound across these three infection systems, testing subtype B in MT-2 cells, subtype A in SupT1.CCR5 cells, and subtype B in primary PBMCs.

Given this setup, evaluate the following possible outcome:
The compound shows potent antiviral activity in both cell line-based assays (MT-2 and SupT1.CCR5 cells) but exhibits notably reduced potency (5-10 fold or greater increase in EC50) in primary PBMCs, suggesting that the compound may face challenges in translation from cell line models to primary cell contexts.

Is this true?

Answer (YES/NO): NO